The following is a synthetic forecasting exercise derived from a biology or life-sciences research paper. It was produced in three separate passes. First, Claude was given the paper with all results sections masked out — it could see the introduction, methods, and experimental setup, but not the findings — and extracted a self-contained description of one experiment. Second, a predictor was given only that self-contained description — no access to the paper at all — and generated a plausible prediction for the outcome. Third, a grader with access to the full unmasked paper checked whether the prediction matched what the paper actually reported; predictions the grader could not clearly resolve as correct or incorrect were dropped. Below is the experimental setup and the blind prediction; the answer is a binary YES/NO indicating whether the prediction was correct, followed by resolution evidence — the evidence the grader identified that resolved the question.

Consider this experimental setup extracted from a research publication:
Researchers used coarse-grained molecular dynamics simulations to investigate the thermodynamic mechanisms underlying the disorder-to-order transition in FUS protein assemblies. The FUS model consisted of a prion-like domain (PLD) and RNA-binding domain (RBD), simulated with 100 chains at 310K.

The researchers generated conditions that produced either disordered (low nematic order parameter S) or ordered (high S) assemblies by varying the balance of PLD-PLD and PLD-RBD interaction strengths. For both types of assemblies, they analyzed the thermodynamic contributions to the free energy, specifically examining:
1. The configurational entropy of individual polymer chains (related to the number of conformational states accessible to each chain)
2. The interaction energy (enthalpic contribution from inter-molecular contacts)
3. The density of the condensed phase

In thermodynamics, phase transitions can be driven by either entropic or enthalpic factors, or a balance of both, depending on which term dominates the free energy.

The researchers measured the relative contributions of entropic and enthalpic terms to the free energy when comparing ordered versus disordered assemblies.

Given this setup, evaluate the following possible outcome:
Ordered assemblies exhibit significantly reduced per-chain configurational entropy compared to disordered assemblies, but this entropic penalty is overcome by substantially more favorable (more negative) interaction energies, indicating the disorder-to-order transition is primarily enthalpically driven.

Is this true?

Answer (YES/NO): YES